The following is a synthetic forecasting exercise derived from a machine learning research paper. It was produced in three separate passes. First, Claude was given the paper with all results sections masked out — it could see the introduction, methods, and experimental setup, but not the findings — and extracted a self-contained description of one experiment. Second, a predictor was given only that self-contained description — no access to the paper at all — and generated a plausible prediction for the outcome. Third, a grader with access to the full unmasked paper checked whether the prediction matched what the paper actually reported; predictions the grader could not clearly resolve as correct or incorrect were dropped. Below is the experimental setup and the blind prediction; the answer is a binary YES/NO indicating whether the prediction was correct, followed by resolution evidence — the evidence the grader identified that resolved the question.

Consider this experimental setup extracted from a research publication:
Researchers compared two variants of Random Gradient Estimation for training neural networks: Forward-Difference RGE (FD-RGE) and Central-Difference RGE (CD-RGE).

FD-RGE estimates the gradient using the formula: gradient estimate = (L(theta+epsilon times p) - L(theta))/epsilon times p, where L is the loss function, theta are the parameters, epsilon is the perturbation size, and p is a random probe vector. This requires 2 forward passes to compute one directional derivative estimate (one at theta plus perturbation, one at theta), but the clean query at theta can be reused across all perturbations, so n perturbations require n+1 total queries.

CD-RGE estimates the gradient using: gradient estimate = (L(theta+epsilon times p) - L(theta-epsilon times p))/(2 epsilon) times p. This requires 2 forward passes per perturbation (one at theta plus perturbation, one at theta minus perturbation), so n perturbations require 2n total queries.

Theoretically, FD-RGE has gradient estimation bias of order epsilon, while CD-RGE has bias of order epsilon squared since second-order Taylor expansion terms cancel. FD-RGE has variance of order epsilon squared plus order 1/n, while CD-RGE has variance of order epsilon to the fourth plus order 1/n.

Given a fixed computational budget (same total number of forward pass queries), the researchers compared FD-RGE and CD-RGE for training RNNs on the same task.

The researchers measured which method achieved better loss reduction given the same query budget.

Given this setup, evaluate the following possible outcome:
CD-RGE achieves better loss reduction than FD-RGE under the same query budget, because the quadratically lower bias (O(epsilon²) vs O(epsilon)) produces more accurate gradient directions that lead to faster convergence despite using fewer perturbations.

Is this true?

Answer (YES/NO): YES